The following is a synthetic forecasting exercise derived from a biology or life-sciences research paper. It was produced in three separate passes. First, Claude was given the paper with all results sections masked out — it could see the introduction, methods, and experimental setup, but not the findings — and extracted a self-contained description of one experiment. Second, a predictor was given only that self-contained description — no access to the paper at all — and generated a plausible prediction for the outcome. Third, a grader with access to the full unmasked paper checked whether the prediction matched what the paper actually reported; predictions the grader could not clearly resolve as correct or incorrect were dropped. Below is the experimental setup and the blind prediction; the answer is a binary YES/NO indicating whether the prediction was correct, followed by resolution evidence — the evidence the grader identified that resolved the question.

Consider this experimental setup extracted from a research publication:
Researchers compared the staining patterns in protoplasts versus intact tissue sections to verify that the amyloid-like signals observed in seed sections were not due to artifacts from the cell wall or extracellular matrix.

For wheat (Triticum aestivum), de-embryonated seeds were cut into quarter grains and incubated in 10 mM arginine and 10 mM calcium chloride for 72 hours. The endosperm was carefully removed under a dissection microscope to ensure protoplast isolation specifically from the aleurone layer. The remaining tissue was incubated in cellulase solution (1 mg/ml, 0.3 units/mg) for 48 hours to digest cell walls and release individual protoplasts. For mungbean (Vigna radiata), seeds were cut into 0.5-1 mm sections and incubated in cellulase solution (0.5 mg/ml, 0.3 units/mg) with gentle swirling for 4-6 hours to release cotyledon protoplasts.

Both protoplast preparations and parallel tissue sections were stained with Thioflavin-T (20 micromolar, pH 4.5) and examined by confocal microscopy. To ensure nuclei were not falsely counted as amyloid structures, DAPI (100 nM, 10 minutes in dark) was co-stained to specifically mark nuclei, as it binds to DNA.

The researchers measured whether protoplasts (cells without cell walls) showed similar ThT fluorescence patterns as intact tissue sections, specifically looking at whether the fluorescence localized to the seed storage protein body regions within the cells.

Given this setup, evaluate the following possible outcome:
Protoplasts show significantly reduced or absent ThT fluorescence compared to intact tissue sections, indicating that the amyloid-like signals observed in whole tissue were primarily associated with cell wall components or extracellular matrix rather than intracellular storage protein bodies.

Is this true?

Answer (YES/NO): NO